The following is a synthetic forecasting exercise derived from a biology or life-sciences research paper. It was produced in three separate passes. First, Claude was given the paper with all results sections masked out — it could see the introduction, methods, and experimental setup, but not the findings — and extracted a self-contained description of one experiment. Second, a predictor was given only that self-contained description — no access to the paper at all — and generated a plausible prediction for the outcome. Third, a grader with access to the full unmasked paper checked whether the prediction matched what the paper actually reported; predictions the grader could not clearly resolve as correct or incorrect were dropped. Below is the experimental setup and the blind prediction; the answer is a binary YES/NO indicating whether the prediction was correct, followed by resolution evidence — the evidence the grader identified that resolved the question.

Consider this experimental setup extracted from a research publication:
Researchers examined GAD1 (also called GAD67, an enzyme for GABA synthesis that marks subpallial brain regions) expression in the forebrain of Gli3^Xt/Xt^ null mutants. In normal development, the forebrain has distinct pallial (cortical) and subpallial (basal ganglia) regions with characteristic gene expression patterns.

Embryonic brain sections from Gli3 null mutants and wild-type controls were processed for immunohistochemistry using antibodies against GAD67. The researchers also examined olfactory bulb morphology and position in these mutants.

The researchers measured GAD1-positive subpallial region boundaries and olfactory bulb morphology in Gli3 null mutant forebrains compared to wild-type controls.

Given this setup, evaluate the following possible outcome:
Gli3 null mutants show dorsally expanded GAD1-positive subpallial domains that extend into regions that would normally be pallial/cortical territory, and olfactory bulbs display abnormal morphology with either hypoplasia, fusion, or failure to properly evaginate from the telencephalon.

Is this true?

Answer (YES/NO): YES